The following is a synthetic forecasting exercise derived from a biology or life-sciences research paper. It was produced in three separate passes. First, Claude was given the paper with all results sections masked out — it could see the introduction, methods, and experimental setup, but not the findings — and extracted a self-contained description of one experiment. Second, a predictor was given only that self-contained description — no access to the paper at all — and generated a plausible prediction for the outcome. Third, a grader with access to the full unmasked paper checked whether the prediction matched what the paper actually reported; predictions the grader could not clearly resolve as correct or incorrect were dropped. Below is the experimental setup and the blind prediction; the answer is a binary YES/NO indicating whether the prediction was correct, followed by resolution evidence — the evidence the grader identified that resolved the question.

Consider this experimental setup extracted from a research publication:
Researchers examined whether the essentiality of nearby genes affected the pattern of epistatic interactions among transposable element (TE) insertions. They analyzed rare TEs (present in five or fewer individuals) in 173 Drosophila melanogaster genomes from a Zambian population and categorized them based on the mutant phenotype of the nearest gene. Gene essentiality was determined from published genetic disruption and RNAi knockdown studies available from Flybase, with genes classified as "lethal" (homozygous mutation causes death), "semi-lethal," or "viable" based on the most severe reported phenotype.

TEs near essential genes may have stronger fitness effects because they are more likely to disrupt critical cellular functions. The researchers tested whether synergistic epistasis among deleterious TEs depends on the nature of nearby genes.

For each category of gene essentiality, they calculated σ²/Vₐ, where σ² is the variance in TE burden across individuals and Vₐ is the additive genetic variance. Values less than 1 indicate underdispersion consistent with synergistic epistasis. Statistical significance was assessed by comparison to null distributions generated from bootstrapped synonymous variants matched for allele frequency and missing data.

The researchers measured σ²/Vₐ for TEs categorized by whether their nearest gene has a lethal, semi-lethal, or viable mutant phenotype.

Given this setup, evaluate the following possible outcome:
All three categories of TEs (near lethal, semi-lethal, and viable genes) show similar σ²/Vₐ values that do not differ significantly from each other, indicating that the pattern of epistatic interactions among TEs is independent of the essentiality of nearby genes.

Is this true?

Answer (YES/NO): NO